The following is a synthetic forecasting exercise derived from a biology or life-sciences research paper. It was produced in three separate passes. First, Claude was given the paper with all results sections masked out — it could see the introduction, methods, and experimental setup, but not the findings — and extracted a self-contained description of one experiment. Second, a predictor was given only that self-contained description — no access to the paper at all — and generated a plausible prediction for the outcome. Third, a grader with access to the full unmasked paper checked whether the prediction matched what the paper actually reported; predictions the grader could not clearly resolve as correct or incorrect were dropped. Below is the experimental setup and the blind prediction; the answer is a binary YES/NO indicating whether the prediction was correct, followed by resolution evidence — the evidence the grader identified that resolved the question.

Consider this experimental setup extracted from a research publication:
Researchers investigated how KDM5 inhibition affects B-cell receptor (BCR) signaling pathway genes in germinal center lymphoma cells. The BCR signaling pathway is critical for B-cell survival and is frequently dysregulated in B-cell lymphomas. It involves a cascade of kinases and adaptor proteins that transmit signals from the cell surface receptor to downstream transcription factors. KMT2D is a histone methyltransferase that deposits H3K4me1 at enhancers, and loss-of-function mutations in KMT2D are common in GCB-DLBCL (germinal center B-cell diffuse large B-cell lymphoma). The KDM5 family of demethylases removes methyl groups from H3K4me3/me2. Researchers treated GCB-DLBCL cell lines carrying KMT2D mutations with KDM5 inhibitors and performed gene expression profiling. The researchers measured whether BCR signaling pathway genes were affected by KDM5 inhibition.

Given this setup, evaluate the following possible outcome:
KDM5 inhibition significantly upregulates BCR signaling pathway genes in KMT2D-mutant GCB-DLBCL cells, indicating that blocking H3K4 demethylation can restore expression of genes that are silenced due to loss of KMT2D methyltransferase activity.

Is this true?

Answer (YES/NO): YES